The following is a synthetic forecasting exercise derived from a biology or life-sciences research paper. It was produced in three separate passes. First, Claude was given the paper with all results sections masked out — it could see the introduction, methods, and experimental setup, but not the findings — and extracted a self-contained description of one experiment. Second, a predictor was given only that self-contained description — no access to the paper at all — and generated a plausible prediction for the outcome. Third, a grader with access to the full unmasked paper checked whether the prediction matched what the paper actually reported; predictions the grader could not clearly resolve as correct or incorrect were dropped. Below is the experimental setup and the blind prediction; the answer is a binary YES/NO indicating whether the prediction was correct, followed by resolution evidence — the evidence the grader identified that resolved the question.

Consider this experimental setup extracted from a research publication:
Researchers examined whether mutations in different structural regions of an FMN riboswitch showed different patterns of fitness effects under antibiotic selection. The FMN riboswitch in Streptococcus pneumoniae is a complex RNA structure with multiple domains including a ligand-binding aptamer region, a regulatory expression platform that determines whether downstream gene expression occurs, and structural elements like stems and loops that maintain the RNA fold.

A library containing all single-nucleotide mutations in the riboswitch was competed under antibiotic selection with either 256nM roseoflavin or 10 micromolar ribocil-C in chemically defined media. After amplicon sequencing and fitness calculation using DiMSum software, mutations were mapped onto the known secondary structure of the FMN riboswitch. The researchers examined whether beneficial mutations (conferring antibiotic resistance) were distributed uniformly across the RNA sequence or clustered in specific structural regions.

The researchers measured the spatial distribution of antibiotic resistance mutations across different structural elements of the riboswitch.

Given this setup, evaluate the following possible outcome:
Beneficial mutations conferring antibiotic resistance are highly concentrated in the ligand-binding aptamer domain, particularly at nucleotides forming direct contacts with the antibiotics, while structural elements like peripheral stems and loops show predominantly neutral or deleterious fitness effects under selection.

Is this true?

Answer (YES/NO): NO